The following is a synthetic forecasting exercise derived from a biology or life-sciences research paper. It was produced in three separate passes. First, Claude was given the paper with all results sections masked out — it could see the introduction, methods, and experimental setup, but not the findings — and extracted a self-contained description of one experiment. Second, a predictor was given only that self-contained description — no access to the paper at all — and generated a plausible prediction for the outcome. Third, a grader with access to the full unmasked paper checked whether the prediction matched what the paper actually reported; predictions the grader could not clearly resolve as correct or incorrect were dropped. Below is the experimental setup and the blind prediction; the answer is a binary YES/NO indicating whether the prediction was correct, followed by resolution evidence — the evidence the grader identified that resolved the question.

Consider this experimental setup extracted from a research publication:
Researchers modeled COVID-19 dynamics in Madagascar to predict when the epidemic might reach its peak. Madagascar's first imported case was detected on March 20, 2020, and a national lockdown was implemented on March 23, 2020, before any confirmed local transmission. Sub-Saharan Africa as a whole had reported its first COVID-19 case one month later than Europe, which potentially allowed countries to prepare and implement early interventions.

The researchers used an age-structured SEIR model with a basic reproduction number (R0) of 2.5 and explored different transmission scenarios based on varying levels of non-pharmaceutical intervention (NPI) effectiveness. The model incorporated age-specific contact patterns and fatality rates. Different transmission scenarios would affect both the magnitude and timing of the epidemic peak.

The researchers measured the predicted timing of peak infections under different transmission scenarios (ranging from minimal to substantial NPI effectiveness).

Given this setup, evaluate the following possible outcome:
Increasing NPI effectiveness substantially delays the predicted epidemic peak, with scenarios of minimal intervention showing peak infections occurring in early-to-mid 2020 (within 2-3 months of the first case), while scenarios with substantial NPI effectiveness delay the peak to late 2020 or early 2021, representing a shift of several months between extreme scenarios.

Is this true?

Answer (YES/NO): NO